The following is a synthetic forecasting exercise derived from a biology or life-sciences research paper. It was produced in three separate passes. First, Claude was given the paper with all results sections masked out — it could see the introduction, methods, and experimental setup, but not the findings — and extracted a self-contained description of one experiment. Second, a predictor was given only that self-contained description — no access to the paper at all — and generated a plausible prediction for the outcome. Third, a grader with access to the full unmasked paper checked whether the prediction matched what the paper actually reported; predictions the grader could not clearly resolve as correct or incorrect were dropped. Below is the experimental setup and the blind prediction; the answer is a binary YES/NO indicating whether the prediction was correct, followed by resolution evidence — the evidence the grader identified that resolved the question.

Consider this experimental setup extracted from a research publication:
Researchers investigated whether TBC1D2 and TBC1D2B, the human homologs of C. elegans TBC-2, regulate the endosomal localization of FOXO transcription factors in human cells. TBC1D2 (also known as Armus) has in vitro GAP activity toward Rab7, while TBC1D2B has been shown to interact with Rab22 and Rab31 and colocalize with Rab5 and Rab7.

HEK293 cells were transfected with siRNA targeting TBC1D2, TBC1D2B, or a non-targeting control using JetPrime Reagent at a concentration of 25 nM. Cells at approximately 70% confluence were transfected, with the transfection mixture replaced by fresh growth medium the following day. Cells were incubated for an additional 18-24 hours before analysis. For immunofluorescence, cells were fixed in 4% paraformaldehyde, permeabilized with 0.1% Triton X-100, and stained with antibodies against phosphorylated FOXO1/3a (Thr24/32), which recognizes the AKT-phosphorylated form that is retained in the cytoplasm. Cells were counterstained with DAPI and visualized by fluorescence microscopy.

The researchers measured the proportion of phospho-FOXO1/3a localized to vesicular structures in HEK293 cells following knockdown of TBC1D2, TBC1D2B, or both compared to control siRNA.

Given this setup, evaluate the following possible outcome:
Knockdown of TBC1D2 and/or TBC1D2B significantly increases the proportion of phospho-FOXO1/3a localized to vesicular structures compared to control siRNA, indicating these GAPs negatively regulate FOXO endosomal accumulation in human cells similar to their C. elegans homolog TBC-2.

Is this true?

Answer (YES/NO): YES